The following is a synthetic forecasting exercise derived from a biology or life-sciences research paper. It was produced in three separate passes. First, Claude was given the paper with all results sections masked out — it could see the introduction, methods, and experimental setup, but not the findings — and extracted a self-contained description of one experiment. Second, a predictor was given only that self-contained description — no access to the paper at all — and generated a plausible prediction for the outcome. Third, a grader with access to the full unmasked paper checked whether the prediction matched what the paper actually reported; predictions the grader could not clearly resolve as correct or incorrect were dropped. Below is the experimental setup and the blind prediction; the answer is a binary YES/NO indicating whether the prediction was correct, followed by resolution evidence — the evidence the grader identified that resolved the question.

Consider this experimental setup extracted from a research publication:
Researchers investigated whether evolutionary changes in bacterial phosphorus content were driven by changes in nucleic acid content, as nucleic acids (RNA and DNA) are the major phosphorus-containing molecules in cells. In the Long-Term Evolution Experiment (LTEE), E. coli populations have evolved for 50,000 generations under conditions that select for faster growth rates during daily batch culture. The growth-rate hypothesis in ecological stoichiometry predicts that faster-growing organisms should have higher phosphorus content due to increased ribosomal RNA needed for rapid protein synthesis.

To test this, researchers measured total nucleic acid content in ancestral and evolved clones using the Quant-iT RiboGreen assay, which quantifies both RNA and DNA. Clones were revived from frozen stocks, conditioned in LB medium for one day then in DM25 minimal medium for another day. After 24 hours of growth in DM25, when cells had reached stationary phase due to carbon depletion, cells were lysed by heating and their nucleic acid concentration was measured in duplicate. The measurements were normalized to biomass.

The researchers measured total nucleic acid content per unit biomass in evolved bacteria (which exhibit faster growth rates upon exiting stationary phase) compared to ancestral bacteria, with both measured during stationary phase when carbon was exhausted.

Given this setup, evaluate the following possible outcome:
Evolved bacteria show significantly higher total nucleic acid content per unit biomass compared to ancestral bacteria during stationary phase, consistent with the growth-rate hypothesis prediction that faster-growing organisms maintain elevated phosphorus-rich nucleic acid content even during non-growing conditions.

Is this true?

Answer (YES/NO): NO